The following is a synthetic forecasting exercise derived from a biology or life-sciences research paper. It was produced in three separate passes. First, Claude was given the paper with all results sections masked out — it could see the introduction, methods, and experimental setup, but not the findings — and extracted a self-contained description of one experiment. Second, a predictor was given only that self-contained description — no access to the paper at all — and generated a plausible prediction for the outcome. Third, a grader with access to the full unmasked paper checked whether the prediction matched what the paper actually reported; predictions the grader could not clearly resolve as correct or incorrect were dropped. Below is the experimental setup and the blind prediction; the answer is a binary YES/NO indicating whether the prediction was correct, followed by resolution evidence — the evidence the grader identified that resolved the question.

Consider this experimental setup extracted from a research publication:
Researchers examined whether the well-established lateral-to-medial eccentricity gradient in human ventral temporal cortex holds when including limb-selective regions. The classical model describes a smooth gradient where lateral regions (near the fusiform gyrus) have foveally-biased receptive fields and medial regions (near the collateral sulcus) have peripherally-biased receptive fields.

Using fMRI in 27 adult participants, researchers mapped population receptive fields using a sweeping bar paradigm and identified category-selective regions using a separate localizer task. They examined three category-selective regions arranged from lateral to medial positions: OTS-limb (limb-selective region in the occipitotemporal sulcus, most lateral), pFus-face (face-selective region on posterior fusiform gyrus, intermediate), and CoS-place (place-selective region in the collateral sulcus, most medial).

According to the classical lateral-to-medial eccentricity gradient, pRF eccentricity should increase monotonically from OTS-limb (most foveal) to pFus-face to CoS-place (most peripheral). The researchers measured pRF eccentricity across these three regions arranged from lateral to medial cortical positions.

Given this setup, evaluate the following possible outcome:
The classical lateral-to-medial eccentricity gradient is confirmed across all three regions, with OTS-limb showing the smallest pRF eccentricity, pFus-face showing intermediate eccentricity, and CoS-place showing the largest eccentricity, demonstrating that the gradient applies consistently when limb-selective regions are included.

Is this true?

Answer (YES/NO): NO